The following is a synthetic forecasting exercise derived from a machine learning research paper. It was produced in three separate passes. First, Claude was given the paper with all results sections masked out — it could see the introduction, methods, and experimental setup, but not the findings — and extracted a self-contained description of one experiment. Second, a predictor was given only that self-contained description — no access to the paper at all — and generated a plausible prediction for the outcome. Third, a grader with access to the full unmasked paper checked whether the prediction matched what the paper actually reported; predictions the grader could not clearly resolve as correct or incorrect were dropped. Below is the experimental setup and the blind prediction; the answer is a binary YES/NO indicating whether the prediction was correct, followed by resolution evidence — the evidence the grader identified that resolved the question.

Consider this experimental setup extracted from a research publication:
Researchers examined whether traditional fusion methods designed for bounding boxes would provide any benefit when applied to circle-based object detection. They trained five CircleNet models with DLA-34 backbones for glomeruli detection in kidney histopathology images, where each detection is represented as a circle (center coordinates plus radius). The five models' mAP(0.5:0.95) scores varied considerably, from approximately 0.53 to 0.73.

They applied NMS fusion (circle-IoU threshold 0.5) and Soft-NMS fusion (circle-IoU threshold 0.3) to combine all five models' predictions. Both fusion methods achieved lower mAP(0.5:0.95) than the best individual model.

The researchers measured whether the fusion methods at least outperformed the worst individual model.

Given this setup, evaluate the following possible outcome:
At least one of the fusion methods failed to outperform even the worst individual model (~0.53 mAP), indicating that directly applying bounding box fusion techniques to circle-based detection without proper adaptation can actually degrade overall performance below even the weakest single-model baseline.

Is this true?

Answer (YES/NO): YES